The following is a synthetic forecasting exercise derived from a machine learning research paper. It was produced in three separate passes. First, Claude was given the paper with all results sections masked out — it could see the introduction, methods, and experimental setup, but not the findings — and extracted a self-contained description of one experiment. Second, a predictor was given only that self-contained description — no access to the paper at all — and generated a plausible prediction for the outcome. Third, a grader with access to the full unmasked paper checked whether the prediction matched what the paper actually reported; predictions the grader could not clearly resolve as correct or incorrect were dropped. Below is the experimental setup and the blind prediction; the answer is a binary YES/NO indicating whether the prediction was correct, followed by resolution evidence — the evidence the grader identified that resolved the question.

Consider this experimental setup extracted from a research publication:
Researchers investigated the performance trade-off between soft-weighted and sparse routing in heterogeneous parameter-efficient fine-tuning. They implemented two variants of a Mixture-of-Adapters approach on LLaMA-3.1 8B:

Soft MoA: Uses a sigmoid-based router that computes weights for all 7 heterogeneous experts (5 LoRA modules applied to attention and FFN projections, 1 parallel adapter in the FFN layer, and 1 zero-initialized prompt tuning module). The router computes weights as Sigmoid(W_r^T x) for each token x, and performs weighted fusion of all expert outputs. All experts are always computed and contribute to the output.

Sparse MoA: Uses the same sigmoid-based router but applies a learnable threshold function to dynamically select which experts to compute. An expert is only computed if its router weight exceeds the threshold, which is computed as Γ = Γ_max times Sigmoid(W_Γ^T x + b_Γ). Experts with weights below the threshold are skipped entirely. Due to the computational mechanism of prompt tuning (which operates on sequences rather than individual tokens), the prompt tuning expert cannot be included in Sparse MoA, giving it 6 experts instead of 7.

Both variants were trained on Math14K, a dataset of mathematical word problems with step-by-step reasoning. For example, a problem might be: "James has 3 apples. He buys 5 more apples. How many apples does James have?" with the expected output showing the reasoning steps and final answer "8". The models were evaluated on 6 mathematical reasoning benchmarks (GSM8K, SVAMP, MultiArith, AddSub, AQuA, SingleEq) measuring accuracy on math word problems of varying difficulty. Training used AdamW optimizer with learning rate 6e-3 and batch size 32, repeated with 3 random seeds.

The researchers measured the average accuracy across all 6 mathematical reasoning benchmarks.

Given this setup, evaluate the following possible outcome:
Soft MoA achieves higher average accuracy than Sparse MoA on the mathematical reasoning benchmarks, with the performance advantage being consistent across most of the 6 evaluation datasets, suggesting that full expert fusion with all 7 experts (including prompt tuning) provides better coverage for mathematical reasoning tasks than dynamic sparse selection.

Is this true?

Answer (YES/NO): YES